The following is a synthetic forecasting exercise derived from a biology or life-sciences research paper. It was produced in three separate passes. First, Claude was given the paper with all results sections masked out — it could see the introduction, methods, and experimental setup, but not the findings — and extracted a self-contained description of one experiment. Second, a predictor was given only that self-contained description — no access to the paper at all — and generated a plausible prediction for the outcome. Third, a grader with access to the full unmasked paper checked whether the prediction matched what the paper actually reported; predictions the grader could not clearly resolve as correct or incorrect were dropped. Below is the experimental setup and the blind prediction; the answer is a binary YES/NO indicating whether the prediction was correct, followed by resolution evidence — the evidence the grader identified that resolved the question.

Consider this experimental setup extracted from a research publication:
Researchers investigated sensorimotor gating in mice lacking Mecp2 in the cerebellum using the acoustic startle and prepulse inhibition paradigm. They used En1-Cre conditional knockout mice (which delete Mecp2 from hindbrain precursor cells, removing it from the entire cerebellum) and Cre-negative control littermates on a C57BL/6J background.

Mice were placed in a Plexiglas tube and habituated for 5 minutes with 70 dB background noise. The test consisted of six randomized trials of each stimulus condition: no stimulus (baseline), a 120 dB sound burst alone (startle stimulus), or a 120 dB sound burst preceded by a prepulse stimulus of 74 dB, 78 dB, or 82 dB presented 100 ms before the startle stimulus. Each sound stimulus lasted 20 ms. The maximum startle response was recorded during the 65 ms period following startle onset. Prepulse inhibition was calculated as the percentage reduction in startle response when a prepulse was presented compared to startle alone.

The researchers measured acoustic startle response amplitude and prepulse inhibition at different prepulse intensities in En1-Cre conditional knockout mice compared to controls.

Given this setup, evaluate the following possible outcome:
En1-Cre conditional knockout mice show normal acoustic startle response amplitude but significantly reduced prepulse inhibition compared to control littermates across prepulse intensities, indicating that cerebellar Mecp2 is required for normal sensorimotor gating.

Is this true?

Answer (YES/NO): NO